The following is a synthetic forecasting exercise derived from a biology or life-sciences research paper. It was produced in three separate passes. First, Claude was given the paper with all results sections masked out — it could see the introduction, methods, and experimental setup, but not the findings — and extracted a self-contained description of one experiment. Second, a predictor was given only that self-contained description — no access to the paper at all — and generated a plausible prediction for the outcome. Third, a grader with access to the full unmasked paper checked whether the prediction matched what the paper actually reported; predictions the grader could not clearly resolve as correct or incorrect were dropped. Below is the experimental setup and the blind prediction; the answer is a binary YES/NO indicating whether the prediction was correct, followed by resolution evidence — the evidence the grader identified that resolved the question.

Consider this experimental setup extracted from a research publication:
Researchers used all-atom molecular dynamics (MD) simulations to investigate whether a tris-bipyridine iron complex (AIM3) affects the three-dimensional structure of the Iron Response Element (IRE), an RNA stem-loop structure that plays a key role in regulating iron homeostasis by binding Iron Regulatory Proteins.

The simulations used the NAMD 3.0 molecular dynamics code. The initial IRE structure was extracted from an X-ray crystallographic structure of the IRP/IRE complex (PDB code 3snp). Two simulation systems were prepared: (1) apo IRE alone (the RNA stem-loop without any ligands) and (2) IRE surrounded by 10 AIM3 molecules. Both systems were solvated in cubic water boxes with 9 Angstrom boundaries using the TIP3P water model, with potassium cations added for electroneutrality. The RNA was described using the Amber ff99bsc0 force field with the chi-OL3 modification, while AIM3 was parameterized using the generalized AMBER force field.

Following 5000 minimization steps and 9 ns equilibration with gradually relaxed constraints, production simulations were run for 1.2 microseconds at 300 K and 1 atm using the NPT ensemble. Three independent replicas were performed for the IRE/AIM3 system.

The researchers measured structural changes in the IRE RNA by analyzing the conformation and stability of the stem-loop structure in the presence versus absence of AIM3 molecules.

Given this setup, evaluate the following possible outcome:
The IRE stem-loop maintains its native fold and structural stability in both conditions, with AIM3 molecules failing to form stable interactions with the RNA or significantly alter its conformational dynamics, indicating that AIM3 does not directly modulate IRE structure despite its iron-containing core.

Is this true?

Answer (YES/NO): NO